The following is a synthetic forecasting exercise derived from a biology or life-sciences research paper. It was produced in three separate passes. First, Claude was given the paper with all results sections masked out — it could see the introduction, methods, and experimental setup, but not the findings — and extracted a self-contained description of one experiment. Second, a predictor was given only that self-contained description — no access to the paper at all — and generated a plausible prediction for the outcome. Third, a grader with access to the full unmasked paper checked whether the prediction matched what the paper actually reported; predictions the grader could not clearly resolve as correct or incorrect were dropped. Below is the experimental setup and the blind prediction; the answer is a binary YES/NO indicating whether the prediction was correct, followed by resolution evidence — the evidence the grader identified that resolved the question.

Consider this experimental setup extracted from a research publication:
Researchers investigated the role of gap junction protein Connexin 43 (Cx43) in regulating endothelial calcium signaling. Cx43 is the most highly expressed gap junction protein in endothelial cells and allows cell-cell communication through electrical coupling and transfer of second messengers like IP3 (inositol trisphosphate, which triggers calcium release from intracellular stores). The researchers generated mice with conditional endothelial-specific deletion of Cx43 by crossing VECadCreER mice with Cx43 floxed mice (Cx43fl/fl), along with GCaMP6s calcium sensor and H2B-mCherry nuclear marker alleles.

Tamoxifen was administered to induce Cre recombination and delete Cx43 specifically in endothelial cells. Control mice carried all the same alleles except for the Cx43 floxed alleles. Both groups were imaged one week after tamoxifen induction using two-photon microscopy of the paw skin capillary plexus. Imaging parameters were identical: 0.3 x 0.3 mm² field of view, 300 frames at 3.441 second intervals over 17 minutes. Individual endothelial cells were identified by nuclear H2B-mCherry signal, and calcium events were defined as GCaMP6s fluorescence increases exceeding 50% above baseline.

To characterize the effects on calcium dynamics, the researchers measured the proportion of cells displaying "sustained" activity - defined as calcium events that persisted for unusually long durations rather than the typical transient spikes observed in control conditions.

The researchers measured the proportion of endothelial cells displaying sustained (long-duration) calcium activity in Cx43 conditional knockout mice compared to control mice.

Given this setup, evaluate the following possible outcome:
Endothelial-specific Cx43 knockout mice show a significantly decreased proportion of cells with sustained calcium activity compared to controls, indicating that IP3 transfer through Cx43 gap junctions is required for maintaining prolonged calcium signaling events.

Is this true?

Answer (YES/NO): NO